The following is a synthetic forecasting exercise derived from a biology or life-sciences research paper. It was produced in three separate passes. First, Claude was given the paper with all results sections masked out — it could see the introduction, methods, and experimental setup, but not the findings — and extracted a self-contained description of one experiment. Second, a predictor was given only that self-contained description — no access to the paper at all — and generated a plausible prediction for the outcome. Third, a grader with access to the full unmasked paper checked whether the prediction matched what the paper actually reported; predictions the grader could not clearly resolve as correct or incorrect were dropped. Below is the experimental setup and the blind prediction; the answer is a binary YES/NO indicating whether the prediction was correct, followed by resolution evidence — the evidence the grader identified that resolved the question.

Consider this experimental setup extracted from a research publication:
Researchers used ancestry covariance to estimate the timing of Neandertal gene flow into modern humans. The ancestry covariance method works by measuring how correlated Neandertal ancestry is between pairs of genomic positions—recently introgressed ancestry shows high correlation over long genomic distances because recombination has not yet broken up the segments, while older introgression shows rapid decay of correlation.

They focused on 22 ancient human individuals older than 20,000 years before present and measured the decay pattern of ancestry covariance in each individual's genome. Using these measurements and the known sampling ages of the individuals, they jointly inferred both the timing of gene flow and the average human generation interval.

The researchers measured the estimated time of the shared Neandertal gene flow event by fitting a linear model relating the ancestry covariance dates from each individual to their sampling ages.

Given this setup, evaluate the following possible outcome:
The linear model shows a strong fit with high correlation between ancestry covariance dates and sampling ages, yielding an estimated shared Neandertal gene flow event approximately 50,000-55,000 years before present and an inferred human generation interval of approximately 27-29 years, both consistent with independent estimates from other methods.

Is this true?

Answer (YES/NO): NO